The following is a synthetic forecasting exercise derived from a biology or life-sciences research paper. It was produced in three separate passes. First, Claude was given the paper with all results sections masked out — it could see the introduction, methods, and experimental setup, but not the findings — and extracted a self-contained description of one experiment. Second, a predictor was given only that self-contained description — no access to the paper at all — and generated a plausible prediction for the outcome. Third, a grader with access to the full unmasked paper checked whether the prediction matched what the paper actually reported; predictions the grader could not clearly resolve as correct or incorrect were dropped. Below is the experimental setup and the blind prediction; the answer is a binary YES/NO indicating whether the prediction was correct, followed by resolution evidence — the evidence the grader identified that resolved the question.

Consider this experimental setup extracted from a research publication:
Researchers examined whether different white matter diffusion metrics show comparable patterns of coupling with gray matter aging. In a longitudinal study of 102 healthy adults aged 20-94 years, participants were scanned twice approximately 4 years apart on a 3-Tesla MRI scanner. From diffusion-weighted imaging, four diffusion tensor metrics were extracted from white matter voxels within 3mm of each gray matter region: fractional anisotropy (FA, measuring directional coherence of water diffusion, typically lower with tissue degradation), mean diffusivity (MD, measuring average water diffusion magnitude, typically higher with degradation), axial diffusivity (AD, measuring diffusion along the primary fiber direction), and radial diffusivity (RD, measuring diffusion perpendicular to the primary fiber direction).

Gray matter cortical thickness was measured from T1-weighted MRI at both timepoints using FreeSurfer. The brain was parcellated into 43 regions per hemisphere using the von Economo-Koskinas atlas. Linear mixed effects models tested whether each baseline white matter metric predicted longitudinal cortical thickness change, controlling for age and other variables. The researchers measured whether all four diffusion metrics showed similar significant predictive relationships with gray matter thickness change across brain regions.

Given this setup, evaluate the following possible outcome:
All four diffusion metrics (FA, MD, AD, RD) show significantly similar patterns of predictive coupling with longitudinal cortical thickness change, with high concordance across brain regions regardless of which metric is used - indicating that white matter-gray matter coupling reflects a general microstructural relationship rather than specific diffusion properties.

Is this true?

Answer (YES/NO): NO